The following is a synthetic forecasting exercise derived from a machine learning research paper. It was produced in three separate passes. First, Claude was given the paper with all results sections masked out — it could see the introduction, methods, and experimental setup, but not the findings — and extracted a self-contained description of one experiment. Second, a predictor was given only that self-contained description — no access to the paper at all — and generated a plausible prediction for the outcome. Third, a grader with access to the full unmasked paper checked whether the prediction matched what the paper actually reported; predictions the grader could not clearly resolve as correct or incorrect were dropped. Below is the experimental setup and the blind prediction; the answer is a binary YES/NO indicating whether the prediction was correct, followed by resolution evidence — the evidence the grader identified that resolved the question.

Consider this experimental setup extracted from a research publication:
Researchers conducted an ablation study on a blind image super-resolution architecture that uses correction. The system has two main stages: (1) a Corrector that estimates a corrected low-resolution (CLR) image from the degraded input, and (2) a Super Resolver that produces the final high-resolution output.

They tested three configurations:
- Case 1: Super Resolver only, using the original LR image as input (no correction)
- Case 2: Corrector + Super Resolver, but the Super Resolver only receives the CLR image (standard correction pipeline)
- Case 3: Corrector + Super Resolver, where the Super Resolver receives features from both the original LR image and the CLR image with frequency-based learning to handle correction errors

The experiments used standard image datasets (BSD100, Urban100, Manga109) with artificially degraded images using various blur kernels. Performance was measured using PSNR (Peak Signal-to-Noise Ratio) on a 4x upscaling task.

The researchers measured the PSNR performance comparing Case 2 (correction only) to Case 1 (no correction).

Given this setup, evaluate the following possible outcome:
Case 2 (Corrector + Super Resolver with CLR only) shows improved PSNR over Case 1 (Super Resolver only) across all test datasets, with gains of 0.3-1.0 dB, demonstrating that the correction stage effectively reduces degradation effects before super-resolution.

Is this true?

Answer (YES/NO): NO